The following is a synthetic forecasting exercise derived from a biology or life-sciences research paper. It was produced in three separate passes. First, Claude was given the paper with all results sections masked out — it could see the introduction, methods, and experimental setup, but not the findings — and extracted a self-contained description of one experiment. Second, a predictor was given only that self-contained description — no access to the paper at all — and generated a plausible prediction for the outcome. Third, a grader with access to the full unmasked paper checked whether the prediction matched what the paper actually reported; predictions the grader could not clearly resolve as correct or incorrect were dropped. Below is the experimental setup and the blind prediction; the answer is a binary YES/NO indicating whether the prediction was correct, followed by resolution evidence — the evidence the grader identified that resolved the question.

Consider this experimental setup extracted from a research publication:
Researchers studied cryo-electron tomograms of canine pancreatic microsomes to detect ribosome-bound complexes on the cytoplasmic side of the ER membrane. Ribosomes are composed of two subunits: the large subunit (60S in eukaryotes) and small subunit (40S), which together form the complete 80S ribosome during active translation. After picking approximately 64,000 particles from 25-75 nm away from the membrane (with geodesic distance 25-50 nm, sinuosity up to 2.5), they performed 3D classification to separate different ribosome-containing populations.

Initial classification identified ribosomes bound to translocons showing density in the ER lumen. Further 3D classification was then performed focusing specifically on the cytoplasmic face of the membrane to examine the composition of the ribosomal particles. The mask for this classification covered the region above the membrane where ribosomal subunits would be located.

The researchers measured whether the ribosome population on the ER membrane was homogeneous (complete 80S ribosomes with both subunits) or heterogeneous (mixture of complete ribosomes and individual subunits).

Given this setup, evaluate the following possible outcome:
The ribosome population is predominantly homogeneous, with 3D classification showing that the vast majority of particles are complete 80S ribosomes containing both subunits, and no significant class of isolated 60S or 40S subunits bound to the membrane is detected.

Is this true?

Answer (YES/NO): NO